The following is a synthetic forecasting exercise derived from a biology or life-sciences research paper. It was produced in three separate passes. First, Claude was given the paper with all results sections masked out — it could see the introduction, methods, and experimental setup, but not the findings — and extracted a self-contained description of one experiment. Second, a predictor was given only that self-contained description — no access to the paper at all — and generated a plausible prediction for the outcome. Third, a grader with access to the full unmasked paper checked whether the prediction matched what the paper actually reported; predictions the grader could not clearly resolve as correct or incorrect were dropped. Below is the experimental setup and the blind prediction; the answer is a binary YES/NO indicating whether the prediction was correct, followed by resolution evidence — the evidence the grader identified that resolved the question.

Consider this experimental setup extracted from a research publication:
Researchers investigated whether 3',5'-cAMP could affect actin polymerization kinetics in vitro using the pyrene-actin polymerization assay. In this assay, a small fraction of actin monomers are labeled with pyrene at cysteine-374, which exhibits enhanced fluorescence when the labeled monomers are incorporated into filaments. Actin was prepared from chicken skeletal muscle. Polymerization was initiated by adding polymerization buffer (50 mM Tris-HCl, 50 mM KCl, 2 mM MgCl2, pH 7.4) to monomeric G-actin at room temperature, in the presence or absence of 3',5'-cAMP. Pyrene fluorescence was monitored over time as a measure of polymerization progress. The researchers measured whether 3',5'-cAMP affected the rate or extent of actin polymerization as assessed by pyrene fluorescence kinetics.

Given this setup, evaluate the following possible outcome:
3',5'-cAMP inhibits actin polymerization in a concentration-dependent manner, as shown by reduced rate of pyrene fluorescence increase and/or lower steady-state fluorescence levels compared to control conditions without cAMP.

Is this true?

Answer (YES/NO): NO